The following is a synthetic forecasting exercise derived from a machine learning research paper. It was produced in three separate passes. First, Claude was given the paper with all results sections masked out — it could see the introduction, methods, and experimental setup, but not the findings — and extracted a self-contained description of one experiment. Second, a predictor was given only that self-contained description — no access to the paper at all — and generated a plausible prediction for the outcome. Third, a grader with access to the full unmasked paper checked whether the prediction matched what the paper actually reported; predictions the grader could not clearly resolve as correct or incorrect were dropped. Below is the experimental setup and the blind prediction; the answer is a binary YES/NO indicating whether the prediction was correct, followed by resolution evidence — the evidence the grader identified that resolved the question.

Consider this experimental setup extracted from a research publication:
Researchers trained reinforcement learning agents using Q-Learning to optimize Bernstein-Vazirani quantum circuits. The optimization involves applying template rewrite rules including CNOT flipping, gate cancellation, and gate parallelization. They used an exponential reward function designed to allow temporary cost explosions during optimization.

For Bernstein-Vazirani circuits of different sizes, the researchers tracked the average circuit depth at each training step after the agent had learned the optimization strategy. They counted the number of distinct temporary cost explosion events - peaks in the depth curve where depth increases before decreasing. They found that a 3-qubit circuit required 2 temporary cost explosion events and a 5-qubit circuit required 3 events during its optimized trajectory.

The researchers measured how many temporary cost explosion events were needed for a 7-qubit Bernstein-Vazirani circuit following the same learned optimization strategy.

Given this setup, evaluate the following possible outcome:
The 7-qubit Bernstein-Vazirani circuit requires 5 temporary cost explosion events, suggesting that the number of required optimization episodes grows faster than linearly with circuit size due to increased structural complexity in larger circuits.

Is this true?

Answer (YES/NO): YES